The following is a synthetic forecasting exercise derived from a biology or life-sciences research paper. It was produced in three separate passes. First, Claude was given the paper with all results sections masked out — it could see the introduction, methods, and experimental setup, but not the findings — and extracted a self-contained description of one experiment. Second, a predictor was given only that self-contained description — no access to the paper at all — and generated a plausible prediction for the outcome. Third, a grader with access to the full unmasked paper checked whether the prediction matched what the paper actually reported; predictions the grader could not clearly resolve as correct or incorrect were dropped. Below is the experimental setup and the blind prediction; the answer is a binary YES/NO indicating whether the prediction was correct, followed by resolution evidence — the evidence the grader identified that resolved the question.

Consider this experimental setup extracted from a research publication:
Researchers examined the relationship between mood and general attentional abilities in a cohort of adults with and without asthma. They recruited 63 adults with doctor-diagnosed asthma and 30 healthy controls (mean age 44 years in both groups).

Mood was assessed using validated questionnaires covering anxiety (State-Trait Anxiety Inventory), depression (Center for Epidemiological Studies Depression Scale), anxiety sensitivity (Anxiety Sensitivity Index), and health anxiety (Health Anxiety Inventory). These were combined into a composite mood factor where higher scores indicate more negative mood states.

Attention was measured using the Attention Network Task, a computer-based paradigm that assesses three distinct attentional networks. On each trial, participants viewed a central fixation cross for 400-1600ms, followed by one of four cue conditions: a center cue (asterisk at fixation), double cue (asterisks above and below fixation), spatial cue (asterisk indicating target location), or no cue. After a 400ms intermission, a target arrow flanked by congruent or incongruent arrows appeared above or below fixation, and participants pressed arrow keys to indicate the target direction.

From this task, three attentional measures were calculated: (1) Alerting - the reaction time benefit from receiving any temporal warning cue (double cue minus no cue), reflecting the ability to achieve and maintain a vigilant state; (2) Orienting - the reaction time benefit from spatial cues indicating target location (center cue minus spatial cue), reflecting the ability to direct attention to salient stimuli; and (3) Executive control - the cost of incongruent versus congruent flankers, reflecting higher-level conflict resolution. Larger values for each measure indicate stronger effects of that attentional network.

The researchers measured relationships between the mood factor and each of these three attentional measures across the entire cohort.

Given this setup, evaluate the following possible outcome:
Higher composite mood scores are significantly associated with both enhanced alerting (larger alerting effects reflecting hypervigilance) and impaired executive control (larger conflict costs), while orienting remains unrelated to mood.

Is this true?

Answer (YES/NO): NO